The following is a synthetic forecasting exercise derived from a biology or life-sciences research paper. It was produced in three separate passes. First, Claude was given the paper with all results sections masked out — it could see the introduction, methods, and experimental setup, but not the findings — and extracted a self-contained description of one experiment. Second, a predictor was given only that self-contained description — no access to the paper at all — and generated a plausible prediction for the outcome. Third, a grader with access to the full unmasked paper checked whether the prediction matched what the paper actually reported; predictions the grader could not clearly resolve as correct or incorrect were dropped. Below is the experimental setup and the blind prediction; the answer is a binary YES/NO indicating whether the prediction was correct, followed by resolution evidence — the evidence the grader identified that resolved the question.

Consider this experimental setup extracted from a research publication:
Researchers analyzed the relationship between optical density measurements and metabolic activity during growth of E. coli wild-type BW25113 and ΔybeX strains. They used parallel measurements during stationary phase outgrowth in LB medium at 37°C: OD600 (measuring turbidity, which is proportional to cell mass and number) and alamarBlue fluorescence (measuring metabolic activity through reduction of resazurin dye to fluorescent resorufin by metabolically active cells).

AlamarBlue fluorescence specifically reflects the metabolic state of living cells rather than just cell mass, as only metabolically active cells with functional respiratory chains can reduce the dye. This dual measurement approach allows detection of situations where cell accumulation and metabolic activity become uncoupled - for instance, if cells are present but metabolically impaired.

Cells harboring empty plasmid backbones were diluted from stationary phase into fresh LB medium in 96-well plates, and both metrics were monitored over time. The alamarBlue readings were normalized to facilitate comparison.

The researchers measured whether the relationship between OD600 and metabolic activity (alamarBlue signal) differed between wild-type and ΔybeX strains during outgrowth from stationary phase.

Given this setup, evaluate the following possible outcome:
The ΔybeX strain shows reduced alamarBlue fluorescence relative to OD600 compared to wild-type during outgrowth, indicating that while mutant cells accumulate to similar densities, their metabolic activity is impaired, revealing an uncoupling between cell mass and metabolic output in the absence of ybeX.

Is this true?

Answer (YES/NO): NO